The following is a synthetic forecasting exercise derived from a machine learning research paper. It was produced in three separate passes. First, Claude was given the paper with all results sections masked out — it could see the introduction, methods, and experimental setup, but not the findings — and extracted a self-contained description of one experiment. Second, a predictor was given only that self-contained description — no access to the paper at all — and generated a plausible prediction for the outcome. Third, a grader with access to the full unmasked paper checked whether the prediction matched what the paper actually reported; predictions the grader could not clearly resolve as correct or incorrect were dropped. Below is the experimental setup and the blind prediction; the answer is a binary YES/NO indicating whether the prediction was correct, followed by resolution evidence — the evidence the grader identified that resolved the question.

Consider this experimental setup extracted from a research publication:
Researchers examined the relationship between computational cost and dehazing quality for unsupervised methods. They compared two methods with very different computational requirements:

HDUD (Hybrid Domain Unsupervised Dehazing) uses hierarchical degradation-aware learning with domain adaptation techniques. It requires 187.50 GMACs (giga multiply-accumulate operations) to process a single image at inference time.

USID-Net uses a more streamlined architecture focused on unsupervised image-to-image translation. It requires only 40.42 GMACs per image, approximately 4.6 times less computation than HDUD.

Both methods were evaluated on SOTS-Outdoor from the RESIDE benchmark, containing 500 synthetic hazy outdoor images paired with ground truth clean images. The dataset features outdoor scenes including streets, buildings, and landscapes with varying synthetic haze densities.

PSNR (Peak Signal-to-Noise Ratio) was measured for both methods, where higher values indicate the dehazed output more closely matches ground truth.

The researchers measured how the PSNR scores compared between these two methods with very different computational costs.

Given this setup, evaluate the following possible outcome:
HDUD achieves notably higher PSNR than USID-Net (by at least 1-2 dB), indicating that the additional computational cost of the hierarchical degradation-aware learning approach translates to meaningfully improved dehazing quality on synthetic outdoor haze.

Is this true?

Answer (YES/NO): NO